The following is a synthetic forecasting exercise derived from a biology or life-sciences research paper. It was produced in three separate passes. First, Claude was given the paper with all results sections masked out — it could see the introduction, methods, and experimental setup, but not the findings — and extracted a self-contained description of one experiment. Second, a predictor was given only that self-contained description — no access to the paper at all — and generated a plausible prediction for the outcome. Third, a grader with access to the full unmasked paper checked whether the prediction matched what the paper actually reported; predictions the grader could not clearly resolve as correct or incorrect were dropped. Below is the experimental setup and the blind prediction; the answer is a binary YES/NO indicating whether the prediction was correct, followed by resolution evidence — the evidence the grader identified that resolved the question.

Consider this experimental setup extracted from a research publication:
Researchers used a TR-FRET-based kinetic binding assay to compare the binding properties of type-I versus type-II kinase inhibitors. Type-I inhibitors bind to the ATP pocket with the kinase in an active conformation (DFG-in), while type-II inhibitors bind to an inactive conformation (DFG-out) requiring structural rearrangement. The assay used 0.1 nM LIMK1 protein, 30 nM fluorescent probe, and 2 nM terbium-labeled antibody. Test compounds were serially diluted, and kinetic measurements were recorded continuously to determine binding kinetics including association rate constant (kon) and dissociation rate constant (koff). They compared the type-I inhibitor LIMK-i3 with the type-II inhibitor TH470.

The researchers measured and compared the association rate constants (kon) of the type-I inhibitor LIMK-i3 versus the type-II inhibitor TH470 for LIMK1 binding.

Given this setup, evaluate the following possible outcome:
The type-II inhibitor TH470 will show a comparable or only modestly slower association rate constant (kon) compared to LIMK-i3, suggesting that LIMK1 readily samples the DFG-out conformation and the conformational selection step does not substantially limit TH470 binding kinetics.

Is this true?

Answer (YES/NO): NO